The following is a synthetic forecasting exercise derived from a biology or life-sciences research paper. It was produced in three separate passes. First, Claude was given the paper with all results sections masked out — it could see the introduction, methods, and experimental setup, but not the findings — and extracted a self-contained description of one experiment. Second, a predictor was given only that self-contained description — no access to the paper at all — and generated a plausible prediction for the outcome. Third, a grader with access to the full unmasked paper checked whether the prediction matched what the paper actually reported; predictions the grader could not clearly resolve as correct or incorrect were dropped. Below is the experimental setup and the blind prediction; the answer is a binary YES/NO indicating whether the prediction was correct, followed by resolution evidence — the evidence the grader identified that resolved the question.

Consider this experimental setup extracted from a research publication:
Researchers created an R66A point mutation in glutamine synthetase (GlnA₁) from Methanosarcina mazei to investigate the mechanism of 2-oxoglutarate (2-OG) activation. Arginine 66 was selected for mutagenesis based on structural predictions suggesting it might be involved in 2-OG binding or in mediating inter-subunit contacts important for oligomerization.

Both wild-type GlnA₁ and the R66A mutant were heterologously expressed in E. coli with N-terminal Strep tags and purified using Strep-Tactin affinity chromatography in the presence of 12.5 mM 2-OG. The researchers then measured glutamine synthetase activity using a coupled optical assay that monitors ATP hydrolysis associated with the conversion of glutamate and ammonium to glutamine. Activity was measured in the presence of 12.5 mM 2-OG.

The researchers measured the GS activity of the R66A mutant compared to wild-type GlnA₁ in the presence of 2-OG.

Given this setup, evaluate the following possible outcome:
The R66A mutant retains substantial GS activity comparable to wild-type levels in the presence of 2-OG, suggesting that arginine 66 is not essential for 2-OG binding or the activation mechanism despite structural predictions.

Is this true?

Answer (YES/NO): YES